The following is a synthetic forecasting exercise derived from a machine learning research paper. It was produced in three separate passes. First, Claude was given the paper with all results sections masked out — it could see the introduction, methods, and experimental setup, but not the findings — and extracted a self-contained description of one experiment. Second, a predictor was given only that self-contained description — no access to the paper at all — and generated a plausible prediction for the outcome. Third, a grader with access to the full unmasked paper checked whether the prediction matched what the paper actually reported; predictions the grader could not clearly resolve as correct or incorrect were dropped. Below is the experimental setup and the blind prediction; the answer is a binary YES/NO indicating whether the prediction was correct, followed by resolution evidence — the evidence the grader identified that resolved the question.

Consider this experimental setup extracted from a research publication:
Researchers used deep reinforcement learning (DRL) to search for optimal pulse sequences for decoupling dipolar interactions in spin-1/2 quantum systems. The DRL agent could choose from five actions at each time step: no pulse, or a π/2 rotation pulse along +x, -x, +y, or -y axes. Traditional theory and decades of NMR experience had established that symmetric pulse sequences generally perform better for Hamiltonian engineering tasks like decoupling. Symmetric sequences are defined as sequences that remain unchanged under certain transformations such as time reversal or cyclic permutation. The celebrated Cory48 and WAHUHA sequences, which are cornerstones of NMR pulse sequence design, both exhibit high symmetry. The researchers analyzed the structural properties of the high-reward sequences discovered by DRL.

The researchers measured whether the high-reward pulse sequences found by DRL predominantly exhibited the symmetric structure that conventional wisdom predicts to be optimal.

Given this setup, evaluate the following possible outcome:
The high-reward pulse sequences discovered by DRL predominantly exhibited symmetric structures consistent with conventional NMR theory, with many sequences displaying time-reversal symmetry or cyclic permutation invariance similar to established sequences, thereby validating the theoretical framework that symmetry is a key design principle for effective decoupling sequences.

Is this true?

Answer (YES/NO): NO